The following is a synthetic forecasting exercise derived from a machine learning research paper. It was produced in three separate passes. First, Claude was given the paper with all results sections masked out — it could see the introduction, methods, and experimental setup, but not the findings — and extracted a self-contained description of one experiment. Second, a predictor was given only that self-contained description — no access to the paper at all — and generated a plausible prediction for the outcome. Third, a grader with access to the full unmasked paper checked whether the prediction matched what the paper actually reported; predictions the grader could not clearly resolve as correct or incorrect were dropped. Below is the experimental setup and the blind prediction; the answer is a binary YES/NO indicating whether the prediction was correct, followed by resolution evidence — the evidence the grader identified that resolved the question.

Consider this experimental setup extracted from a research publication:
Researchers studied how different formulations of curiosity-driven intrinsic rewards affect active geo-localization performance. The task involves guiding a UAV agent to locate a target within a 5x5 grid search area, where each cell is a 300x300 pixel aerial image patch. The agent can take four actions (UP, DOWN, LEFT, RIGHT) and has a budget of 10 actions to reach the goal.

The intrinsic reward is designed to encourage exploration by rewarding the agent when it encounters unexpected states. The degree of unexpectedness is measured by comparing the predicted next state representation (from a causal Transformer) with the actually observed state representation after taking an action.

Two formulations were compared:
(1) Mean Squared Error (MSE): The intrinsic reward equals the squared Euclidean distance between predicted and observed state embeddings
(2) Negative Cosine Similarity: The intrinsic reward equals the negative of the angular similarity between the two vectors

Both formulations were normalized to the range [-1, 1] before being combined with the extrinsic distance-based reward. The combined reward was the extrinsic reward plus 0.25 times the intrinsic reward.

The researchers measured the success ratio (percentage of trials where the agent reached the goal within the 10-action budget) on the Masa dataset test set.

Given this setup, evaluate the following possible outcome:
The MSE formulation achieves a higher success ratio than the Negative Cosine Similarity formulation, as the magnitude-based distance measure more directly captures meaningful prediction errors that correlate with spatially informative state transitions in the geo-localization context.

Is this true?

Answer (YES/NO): YES